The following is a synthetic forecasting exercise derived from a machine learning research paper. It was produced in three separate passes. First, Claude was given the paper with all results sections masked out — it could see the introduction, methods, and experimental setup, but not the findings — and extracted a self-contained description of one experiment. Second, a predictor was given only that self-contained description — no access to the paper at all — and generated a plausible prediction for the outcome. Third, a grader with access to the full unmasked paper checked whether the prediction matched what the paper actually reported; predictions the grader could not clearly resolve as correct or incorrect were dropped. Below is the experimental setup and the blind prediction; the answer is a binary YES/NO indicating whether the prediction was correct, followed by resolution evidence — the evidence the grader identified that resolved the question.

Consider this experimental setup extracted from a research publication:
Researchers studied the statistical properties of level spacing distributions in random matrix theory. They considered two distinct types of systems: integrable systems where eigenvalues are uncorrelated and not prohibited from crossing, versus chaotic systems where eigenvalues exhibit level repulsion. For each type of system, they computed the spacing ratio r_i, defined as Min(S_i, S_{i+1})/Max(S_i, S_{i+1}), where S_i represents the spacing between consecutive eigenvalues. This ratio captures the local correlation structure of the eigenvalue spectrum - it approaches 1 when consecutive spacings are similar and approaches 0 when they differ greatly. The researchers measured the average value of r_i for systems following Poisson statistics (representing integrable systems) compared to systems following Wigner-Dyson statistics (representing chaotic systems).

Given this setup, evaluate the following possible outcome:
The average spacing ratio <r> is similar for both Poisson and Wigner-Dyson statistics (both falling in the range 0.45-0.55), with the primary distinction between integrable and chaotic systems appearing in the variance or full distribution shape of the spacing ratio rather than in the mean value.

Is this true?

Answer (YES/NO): NO